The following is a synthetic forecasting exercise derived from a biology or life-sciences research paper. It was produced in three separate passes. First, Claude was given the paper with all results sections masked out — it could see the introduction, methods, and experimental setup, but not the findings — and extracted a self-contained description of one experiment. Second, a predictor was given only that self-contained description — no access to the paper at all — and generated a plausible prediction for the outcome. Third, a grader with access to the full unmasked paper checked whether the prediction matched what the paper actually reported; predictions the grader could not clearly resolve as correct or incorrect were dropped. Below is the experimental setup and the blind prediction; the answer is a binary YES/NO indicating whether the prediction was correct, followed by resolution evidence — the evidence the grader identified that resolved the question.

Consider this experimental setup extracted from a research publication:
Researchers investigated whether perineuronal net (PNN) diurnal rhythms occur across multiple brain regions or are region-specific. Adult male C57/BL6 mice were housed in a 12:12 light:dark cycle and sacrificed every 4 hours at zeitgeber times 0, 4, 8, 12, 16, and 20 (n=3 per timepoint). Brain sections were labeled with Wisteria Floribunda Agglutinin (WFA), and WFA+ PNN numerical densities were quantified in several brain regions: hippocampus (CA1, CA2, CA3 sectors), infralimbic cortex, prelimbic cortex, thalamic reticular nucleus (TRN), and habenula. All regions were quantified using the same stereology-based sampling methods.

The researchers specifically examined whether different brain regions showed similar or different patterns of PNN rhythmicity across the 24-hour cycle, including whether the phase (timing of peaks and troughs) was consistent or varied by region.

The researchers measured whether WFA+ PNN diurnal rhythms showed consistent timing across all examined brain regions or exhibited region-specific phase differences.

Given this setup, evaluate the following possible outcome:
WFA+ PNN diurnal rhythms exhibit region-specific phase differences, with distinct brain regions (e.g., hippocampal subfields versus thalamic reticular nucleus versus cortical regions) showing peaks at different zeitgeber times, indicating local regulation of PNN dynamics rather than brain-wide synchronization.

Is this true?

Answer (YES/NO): YES